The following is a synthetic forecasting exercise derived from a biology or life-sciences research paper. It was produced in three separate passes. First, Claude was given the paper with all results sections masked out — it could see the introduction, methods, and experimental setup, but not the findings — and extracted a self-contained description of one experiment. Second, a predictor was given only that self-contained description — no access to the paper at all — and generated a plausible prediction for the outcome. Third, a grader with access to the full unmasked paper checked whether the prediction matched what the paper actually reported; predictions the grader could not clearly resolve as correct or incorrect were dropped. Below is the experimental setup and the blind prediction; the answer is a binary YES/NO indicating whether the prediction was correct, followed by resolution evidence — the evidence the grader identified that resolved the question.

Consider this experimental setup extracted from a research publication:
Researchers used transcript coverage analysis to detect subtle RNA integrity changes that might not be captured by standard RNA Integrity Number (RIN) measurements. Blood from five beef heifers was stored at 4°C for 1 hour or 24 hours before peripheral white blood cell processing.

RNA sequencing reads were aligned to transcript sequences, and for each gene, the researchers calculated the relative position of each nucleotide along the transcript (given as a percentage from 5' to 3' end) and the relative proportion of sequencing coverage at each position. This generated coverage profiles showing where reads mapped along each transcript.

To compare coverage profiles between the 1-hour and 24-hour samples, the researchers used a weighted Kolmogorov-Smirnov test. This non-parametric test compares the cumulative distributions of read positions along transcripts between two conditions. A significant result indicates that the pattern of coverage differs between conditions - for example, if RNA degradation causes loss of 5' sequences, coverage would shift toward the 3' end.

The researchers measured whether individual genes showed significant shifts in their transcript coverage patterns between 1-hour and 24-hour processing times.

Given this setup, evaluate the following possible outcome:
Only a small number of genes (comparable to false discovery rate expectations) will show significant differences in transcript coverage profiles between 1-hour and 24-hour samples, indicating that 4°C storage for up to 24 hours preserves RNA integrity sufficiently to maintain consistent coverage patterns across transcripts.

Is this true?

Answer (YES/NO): YES